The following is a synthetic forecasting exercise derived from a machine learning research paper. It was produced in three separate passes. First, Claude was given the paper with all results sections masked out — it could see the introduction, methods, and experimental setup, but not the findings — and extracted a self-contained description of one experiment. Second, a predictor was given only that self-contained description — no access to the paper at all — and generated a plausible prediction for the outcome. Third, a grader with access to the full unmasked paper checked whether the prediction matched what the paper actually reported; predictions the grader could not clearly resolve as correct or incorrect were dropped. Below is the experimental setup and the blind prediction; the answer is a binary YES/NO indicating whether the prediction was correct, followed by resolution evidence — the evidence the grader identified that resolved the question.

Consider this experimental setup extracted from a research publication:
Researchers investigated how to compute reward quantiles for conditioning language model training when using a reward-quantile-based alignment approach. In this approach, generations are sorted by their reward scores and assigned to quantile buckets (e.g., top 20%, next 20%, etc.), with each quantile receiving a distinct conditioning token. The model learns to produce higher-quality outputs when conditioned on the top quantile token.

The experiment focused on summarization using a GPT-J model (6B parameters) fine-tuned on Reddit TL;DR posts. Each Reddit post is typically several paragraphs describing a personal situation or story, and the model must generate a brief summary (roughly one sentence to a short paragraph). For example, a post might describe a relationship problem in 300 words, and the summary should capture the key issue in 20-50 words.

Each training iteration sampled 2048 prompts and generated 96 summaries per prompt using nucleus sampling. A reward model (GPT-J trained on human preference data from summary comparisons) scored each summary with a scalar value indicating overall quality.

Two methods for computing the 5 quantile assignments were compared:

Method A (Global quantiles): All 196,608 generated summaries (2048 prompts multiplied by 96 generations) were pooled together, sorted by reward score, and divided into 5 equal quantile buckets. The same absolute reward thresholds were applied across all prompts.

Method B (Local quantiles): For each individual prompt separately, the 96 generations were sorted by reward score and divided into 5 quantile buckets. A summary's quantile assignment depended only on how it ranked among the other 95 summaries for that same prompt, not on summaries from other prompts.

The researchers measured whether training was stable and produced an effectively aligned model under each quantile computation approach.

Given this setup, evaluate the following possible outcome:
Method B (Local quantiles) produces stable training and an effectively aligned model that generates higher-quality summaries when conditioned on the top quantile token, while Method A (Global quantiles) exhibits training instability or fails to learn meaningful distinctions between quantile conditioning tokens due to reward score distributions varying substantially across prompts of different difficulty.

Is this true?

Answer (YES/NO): YES